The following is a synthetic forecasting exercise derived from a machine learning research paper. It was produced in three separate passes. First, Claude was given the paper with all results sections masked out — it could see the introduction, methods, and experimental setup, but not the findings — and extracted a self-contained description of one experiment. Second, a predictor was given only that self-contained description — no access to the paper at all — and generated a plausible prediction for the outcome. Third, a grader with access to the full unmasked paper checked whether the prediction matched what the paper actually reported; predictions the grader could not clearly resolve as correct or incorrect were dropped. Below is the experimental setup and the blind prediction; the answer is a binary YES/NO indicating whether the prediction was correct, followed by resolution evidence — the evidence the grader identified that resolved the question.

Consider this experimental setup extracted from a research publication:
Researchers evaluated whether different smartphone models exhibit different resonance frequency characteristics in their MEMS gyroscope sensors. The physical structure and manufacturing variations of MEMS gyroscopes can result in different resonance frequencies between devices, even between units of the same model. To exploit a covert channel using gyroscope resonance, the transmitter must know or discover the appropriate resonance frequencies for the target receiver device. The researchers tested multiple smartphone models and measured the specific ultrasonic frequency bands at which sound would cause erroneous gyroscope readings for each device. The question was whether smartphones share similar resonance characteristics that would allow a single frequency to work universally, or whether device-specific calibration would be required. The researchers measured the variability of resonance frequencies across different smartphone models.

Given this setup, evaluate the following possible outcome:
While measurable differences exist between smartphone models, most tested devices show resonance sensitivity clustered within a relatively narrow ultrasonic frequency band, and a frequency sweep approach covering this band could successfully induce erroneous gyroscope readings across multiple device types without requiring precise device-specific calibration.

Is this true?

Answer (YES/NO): NO